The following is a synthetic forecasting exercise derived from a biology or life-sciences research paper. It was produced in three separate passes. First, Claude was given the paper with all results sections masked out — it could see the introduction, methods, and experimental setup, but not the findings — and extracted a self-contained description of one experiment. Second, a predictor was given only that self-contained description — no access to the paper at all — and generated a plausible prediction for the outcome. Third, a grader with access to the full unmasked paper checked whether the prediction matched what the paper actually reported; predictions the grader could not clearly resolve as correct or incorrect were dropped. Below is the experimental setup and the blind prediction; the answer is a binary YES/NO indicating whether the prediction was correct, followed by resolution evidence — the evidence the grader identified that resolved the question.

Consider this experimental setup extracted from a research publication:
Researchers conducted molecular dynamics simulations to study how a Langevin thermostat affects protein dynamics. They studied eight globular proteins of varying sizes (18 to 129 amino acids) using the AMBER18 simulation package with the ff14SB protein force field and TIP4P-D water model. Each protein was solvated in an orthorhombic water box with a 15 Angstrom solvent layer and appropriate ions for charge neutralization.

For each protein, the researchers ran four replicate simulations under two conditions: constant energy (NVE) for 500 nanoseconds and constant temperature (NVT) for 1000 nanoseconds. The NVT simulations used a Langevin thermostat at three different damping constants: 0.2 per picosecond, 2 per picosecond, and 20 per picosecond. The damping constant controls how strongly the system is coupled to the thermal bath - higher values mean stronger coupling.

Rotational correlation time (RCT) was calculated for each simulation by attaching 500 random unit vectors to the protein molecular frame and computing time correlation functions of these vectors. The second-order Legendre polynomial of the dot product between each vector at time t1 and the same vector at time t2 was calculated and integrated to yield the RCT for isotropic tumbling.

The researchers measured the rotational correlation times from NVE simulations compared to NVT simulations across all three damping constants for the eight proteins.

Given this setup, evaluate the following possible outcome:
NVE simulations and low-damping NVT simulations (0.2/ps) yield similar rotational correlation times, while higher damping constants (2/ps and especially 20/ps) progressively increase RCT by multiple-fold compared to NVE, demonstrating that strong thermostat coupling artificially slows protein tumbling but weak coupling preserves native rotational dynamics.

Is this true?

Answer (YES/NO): YES